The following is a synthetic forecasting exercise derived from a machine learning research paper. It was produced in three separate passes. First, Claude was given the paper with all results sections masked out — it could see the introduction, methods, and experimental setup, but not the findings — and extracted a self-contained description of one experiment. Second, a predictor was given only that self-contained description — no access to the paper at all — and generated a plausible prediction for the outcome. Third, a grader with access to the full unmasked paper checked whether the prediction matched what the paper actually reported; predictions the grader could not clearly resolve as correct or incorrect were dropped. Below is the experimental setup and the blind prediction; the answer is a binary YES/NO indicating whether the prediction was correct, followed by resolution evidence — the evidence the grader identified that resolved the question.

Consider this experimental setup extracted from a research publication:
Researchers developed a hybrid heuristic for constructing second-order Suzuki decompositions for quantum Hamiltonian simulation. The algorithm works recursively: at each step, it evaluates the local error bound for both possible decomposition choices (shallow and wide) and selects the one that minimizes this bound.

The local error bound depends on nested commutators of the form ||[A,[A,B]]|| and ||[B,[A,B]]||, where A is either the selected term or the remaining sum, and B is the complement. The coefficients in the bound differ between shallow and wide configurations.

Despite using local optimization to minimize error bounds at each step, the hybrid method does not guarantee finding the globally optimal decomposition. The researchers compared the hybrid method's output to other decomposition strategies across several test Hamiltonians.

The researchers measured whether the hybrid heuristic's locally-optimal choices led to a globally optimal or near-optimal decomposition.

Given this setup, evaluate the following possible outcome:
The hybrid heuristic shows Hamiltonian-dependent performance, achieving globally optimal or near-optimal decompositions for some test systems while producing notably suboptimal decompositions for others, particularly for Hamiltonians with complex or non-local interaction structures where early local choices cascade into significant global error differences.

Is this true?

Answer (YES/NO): NO